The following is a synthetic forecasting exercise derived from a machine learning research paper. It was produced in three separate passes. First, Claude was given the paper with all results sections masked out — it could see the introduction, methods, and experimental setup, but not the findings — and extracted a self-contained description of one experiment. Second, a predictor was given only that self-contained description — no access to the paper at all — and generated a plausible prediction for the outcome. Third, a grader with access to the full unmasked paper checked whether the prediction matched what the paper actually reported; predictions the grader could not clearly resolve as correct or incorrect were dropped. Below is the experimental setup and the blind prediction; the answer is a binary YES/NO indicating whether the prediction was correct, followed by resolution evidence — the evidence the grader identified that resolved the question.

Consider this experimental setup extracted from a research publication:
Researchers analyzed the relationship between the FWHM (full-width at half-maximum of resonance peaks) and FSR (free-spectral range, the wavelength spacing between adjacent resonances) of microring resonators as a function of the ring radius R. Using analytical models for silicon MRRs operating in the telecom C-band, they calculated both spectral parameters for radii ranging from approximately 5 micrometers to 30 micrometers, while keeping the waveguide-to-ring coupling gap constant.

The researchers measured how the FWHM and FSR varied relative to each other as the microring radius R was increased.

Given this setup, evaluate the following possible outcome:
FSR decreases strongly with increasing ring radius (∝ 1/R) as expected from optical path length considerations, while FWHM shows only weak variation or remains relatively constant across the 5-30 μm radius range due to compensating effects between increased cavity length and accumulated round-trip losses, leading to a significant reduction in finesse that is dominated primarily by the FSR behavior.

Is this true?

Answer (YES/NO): NO